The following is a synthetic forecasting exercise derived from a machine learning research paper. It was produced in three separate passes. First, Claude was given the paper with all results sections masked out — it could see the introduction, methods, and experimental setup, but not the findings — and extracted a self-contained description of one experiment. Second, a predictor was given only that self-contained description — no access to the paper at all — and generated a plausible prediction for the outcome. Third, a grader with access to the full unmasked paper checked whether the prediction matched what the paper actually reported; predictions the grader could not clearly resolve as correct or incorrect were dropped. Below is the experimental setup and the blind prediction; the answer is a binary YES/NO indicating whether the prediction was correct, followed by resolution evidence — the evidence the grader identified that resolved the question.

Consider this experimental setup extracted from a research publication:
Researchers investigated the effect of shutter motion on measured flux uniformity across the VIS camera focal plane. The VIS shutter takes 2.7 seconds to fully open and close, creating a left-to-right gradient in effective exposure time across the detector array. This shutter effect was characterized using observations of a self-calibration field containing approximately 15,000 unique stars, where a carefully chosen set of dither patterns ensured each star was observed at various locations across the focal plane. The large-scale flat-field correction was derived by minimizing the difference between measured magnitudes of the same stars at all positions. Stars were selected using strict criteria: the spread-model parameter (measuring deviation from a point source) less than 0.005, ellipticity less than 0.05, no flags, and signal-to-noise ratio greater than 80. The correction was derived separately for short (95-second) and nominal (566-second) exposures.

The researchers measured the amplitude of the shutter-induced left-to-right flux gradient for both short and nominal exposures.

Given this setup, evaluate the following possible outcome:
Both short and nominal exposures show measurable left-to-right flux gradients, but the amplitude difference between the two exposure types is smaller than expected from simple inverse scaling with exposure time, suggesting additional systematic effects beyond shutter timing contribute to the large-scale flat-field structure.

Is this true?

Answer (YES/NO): NO